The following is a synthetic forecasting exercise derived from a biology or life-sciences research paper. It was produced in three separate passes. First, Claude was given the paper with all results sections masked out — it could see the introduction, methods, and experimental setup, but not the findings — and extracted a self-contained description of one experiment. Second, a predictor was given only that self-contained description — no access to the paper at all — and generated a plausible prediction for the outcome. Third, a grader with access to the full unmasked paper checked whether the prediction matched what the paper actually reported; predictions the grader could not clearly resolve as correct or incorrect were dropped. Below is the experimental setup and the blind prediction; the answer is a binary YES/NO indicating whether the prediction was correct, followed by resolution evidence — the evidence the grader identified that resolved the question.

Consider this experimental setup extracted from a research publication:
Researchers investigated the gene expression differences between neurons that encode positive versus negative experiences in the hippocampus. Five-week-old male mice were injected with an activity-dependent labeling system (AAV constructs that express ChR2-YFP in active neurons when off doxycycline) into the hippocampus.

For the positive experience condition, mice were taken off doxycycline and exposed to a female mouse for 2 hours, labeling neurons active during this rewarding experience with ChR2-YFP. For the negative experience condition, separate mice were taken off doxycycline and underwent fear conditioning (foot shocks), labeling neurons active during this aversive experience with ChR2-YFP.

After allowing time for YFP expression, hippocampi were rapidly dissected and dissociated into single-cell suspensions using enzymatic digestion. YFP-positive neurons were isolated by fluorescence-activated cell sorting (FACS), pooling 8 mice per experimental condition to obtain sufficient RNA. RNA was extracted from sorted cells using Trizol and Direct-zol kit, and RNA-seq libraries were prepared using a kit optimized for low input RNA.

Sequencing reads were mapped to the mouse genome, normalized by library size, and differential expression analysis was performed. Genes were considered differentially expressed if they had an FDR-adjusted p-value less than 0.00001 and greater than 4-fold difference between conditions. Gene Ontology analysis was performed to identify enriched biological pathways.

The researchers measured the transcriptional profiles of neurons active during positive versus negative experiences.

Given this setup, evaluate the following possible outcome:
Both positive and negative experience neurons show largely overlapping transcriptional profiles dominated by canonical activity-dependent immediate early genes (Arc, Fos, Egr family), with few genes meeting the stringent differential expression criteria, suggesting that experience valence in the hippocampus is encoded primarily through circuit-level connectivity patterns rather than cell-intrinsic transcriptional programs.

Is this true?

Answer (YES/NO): NO